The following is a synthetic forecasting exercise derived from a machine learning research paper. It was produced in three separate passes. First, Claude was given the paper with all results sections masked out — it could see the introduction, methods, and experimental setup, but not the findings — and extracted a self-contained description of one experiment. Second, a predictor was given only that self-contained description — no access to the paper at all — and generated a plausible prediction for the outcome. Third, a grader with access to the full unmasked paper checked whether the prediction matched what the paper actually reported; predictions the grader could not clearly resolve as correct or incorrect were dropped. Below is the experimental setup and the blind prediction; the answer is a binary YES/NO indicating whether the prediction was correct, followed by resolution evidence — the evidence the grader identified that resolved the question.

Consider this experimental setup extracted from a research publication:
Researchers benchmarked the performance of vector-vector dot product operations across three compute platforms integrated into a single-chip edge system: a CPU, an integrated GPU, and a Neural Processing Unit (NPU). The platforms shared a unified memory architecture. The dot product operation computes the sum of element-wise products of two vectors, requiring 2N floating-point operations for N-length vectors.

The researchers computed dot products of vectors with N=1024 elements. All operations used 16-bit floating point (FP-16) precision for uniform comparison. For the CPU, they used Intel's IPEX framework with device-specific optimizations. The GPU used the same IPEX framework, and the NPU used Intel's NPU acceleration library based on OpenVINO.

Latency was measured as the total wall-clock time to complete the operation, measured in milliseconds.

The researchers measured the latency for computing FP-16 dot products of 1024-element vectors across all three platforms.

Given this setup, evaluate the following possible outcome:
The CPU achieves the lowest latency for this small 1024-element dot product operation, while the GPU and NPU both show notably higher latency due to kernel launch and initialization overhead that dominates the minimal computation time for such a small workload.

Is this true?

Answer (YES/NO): YES